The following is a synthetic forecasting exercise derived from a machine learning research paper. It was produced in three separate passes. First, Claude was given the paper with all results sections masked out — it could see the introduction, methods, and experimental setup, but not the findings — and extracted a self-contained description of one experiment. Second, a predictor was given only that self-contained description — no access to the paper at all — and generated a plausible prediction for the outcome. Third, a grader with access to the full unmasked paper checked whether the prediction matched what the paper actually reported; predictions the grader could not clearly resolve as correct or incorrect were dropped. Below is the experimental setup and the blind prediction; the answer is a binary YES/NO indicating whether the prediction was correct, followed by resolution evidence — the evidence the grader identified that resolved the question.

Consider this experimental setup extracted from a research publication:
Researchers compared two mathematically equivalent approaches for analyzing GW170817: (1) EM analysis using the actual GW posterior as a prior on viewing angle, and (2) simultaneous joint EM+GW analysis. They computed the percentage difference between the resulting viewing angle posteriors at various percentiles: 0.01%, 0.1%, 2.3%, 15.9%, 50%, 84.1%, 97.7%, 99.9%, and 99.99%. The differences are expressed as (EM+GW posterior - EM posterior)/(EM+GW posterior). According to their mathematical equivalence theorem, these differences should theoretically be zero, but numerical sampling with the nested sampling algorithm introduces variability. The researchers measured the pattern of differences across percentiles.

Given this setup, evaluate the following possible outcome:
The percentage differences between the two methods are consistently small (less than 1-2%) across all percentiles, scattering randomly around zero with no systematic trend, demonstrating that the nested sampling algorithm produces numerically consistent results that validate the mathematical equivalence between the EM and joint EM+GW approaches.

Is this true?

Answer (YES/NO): NO